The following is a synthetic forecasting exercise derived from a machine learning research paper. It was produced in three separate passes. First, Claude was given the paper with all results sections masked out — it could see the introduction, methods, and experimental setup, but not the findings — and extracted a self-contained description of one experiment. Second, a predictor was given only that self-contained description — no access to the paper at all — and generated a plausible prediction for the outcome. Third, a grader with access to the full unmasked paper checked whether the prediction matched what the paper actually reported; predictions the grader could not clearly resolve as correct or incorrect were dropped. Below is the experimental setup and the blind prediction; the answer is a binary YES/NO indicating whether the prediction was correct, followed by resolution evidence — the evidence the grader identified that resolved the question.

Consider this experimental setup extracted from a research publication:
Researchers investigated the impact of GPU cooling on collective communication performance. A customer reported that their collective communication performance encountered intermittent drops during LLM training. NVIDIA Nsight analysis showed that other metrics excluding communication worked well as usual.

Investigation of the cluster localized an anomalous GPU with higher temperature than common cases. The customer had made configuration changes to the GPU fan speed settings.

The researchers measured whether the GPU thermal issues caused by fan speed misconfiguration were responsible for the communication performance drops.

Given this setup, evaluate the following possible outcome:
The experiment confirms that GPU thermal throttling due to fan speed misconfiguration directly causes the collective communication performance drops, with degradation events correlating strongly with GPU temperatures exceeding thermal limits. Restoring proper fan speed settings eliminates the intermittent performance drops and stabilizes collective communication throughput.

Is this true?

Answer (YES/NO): NO